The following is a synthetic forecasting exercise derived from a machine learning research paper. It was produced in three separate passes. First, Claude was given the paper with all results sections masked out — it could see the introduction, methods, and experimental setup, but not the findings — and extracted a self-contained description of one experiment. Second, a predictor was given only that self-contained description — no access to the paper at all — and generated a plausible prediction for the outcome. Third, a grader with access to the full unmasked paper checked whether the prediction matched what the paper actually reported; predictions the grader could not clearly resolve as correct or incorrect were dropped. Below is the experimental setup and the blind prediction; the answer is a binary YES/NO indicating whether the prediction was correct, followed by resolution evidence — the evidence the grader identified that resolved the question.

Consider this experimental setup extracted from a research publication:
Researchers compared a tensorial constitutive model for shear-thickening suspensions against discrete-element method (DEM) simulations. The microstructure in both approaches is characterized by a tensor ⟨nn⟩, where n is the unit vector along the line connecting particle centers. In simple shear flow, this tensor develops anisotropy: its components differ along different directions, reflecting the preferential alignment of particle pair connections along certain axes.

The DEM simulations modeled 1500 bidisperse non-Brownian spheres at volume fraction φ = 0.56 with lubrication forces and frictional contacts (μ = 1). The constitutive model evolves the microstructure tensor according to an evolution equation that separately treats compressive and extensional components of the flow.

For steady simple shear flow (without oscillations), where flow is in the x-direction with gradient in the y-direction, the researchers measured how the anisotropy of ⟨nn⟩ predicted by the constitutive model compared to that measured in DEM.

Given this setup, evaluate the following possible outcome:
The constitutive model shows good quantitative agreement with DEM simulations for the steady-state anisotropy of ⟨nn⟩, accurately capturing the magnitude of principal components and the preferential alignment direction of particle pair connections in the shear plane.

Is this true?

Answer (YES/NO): NO